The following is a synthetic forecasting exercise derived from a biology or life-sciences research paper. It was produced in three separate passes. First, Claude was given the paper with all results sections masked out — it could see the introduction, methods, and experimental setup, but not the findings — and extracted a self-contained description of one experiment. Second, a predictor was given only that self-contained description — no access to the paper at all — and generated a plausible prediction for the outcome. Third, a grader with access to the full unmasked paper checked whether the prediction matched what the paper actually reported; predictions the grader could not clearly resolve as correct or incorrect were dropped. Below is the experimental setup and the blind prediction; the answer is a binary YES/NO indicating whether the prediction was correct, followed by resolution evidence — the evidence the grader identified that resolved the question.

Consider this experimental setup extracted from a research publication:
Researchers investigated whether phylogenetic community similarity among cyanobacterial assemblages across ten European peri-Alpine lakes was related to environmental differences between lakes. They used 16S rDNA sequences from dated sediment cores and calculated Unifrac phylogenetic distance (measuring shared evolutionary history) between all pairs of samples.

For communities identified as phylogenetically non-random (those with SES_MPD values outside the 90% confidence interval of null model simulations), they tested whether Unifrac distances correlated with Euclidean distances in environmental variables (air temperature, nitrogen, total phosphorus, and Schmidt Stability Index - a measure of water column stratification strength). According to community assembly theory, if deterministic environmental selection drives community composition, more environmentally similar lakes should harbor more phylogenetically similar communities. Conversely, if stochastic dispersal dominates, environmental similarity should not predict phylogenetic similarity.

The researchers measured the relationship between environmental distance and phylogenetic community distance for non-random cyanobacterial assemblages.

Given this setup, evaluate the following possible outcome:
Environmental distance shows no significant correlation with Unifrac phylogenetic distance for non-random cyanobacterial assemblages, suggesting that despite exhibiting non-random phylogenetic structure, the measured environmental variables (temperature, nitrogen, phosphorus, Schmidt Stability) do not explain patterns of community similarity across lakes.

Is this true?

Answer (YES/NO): NO